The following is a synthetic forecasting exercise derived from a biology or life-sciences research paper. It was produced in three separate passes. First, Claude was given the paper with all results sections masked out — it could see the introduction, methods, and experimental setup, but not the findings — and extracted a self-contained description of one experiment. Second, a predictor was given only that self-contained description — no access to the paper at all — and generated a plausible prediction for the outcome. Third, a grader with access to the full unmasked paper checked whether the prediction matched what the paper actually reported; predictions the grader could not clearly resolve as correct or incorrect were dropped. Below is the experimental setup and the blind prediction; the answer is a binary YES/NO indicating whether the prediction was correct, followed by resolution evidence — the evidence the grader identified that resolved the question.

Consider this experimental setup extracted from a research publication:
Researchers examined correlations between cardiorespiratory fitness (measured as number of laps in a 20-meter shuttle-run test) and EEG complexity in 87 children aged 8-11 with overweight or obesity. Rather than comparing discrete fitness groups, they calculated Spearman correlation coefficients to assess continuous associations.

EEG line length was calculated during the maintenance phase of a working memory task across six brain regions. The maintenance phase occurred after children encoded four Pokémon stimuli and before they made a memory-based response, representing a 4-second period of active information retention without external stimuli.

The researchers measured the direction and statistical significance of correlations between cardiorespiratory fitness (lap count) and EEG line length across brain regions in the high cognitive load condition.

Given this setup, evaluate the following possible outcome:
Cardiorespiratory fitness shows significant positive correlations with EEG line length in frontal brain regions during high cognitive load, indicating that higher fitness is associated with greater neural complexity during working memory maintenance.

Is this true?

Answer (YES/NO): NO